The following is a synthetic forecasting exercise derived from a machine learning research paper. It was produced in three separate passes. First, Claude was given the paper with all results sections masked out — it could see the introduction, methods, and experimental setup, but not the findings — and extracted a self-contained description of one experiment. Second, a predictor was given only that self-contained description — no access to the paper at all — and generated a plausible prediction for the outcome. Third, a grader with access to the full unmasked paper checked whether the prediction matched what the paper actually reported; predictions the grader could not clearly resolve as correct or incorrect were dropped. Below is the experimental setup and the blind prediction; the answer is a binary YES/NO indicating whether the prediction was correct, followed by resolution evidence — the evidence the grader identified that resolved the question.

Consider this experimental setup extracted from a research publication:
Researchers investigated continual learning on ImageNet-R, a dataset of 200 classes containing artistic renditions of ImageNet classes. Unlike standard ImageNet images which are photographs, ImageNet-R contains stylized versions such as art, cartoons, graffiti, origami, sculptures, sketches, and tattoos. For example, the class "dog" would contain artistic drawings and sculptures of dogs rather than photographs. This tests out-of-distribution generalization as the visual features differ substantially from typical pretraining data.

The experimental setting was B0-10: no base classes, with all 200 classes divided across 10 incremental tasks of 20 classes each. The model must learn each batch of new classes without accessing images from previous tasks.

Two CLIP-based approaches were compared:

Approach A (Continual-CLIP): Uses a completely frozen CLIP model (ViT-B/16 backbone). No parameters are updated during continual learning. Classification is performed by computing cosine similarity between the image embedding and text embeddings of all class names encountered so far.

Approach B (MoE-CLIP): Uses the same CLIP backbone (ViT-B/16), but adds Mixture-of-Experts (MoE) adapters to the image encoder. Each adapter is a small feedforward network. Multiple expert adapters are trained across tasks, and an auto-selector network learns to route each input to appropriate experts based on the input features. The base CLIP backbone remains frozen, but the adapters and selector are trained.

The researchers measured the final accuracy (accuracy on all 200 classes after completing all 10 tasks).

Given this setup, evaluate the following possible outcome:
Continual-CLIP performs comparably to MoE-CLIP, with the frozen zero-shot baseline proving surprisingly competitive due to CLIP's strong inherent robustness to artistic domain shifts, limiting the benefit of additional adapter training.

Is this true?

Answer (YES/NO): NO